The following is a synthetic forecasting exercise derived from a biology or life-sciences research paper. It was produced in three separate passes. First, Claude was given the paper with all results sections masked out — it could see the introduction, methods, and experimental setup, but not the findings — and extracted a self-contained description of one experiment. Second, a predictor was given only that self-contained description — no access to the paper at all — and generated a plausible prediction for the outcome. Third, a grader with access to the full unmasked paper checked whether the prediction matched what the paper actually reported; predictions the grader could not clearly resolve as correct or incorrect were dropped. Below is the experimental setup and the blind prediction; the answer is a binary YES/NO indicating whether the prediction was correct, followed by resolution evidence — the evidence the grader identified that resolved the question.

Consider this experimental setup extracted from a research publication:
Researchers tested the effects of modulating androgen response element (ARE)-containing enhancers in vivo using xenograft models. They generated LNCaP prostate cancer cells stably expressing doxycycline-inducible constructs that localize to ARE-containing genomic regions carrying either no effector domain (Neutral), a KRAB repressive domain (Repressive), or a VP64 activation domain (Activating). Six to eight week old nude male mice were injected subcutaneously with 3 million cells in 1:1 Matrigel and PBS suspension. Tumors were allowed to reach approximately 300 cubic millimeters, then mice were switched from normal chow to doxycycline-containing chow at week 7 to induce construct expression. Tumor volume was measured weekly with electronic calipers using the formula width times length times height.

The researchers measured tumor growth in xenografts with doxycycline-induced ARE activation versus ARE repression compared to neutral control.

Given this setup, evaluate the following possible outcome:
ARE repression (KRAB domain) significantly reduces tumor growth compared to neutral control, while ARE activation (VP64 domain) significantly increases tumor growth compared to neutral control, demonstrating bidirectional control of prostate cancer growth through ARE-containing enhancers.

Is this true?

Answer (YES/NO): NO